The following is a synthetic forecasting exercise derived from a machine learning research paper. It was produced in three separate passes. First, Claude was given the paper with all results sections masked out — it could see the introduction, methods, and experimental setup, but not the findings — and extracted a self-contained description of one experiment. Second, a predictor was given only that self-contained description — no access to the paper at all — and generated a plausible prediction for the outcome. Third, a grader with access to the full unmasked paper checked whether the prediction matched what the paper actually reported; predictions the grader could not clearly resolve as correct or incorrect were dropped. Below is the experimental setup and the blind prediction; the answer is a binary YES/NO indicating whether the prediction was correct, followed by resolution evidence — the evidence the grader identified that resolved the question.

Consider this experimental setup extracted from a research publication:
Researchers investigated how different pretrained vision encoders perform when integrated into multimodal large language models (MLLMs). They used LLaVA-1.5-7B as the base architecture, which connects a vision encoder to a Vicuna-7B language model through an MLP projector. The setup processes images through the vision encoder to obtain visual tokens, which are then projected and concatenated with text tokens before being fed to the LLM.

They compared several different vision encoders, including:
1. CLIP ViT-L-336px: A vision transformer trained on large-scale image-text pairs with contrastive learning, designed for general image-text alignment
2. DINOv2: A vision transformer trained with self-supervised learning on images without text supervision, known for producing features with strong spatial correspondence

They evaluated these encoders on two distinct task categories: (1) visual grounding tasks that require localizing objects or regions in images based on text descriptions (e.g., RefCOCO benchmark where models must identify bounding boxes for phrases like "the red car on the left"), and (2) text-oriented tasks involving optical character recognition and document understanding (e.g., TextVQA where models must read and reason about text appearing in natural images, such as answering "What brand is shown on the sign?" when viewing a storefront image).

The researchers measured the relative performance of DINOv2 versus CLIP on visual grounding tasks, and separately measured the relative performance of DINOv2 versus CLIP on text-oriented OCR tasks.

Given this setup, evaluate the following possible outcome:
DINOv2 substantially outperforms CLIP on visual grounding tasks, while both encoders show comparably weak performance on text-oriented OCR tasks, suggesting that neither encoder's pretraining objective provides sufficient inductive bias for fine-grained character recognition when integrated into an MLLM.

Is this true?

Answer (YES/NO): YES